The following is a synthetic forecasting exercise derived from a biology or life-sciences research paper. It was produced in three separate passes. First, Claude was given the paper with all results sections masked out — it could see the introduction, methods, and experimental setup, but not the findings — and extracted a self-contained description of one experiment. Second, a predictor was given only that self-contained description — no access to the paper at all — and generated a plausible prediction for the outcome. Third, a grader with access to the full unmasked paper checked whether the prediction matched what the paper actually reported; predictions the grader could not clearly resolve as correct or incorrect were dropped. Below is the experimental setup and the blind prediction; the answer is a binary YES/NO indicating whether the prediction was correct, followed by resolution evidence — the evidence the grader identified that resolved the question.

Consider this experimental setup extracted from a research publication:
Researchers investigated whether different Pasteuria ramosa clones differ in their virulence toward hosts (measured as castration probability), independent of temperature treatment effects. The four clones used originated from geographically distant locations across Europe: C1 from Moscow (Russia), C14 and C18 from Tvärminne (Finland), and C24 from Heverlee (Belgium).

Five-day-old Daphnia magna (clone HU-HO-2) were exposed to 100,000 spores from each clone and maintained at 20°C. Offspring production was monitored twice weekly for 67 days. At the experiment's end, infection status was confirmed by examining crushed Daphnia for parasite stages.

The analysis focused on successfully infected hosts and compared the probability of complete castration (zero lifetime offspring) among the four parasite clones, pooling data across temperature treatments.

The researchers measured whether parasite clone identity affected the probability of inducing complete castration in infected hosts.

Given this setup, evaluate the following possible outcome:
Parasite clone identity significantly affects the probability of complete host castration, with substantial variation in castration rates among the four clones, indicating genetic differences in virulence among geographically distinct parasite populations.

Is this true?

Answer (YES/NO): NO